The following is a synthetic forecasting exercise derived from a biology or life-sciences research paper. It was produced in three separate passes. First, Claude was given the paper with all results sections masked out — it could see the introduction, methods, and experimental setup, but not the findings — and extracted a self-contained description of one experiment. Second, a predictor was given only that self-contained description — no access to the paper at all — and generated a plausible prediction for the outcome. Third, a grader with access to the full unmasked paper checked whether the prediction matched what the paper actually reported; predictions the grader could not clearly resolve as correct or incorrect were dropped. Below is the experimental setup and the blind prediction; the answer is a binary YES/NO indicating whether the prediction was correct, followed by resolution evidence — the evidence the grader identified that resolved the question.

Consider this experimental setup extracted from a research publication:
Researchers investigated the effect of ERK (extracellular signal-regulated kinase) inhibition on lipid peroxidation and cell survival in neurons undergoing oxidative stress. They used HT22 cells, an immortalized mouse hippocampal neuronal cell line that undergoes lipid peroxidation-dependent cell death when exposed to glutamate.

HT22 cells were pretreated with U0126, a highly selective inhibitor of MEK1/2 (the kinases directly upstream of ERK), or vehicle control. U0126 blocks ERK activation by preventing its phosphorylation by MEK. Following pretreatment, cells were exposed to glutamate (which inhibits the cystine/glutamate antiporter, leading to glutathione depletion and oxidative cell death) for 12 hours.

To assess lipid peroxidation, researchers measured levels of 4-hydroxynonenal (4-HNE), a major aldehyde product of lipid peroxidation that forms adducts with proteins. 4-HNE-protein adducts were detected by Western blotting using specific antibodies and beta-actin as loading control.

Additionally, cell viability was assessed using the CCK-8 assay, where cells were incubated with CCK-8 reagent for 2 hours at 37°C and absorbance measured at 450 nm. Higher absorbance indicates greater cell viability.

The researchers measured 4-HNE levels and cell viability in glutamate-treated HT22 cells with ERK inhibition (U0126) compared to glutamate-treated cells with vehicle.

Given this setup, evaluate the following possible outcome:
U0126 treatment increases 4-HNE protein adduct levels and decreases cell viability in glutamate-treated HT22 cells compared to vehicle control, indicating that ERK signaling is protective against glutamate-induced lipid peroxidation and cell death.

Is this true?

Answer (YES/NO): NO